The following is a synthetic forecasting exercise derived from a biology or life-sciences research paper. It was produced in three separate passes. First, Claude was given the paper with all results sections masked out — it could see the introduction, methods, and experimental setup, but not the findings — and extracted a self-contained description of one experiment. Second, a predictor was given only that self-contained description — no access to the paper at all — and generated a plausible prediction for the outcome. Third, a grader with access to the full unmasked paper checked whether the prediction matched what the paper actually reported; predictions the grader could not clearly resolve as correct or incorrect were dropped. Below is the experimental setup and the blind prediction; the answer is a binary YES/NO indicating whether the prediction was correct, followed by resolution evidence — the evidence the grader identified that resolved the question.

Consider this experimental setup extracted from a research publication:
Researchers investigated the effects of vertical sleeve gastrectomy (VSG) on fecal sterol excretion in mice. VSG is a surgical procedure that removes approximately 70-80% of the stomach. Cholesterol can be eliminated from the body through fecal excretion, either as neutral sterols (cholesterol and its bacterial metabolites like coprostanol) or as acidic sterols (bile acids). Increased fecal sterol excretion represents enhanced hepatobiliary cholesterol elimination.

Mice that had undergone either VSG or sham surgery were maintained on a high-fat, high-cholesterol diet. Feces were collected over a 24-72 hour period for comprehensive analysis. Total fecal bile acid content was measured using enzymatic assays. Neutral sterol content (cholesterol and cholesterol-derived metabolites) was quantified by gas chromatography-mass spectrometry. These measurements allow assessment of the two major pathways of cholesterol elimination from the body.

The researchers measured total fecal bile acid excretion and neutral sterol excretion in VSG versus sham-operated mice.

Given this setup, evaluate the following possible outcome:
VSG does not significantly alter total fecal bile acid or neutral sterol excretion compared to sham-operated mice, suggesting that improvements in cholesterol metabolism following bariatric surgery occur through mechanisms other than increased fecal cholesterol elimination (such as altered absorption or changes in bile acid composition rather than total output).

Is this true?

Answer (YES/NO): NO